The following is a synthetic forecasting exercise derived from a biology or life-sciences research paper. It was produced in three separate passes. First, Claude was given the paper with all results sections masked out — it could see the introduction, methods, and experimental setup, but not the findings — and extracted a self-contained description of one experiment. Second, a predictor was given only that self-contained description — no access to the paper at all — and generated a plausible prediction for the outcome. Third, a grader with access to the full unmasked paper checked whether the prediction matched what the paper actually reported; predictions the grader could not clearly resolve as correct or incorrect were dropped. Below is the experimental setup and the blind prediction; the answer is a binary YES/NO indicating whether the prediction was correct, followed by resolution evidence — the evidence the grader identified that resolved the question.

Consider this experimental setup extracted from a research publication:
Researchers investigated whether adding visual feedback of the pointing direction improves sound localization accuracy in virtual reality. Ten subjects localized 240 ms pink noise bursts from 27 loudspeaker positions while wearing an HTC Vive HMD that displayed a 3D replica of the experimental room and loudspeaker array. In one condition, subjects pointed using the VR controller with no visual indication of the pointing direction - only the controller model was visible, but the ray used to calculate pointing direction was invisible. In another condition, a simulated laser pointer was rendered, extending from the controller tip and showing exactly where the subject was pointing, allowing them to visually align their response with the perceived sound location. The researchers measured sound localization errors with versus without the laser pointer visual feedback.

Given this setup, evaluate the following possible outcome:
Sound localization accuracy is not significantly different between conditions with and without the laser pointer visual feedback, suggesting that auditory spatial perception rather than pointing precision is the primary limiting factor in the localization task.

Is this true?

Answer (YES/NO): NO